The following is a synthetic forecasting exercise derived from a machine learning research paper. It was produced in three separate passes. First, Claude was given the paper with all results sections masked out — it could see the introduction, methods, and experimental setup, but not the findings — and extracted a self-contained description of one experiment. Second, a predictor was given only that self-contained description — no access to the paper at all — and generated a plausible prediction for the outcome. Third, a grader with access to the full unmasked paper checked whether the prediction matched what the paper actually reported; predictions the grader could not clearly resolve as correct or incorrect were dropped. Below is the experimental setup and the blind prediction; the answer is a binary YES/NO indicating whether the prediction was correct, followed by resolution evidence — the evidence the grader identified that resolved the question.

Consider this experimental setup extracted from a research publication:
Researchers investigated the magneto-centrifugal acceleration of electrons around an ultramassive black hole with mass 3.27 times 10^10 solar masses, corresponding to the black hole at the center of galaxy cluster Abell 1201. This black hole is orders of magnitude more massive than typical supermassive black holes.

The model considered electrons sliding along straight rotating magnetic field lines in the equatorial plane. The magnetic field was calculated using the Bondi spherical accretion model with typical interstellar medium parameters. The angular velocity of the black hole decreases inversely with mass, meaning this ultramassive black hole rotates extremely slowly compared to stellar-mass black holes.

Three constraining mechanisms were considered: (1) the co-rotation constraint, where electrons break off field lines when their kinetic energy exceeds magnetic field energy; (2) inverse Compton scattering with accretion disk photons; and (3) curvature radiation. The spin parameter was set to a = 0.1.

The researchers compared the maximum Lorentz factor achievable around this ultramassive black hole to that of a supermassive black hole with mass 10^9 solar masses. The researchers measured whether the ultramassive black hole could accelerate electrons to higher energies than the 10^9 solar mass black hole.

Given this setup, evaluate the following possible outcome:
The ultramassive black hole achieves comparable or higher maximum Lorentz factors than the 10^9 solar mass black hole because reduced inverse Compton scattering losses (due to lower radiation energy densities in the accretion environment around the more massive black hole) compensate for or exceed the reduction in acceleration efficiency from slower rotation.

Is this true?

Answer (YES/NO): NO